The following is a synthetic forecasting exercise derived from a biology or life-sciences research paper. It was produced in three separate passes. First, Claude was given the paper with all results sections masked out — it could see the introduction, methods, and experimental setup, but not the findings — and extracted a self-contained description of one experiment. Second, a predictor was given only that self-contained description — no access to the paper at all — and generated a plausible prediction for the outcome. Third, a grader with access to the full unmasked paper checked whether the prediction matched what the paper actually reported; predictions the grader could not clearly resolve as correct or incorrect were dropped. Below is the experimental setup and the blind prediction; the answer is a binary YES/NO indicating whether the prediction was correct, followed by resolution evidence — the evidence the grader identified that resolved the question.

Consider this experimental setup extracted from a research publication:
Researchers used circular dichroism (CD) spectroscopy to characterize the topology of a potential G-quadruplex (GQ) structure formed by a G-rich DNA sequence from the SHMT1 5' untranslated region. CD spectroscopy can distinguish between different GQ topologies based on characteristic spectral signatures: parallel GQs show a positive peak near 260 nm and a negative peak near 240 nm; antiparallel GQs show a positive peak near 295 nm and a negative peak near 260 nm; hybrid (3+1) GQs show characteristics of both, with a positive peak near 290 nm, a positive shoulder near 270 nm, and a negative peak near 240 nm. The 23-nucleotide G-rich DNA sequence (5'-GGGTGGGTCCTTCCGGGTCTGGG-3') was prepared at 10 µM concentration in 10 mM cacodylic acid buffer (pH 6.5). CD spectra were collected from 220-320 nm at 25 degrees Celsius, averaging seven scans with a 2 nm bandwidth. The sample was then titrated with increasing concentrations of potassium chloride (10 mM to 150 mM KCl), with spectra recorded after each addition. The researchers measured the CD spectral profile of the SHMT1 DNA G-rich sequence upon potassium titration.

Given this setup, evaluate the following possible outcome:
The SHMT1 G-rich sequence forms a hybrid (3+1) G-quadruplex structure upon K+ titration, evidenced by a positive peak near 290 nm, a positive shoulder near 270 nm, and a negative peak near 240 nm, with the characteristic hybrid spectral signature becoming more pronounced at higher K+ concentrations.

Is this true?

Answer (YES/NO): NO